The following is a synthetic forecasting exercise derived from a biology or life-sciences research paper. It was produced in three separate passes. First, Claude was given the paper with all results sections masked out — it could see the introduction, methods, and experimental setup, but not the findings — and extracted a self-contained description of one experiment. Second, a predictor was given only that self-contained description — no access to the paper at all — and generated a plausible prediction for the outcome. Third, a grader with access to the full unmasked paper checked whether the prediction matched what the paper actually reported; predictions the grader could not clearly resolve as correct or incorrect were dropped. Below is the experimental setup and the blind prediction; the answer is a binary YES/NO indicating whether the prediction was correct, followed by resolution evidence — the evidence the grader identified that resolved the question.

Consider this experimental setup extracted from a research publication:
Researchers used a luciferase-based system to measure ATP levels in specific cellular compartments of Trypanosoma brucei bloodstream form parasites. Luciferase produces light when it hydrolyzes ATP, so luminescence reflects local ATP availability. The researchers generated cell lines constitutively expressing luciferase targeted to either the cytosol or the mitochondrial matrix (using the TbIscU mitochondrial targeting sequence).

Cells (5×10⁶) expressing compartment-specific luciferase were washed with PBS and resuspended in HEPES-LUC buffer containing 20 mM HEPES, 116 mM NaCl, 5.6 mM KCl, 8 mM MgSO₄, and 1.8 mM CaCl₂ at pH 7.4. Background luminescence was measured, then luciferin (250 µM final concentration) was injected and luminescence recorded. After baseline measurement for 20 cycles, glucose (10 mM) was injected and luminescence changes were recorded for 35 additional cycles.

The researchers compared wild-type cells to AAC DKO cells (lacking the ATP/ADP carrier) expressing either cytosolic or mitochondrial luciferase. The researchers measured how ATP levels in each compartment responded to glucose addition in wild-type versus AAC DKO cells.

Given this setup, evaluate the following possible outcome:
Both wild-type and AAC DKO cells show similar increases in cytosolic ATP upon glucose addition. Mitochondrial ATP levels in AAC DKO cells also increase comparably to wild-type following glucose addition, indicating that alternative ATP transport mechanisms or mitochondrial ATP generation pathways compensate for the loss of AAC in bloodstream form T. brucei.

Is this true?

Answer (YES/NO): NO